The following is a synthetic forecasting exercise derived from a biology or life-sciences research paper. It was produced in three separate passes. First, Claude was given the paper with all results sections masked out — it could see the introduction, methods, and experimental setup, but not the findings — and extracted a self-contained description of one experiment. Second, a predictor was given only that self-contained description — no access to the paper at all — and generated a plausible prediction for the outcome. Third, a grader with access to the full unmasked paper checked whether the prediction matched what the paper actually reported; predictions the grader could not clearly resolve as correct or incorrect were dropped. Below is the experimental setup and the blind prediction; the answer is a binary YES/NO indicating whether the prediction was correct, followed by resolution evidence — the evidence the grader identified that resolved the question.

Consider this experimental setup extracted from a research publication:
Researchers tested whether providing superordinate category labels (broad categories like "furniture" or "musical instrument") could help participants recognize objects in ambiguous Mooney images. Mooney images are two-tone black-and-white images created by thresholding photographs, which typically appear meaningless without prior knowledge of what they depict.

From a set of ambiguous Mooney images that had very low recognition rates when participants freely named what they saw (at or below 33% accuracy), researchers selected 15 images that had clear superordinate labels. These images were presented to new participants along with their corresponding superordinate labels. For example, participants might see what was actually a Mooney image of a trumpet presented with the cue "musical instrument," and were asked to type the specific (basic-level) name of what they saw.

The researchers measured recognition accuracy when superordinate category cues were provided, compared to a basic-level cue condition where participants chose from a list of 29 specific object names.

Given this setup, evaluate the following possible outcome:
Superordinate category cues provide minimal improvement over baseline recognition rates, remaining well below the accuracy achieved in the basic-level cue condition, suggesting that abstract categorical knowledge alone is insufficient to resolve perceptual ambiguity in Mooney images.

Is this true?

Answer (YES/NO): NO